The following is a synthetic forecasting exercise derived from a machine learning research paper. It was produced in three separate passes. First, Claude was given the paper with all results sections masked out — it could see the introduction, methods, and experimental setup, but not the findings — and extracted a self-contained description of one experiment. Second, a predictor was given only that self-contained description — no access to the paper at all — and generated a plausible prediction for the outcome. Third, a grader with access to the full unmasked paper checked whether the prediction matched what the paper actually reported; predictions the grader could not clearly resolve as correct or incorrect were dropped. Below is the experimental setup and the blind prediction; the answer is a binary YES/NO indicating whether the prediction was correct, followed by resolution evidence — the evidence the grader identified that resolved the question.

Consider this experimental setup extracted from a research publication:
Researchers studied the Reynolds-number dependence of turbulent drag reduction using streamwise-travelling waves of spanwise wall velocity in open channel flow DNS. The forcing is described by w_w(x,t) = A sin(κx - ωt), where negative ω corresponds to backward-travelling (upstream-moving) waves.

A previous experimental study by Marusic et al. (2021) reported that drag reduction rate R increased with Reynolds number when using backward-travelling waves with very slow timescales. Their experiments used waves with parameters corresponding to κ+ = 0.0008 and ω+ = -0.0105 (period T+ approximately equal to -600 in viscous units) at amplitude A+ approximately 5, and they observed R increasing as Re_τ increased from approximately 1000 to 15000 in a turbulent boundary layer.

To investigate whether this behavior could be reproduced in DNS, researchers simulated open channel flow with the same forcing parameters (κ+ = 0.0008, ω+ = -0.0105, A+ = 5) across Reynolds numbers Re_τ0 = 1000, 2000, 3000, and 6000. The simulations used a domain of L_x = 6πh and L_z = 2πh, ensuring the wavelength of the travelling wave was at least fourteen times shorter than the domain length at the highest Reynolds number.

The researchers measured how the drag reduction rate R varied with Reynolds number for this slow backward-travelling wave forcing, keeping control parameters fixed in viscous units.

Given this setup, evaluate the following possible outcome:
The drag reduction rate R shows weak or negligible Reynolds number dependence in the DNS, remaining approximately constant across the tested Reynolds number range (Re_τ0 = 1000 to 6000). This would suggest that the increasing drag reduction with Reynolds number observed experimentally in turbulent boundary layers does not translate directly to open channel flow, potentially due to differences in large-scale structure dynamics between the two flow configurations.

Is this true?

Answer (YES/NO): NO